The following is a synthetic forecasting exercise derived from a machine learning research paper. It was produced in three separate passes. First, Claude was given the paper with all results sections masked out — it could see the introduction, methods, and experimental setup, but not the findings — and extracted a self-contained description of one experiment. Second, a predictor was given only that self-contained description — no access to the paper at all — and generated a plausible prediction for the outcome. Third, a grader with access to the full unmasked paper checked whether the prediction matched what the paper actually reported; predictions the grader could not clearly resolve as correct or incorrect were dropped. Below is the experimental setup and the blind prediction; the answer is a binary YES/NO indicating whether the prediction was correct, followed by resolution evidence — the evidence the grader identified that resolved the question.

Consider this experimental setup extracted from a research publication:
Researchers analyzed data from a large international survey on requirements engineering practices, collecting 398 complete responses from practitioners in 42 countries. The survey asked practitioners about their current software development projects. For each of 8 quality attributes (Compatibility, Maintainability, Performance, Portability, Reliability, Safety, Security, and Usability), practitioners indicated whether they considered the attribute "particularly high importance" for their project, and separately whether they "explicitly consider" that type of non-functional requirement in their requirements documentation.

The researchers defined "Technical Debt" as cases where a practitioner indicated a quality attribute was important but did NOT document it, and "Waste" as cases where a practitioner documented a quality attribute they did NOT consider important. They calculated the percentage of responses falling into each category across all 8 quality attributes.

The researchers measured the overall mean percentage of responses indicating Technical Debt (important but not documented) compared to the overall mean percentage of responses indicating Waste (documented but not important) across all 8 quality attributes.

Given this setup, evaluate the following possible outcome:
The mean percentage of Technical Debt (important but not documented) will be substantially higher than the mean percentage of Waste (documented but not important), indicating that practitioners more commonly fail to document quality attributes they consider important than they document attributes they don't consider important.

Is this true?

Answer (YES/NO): YES